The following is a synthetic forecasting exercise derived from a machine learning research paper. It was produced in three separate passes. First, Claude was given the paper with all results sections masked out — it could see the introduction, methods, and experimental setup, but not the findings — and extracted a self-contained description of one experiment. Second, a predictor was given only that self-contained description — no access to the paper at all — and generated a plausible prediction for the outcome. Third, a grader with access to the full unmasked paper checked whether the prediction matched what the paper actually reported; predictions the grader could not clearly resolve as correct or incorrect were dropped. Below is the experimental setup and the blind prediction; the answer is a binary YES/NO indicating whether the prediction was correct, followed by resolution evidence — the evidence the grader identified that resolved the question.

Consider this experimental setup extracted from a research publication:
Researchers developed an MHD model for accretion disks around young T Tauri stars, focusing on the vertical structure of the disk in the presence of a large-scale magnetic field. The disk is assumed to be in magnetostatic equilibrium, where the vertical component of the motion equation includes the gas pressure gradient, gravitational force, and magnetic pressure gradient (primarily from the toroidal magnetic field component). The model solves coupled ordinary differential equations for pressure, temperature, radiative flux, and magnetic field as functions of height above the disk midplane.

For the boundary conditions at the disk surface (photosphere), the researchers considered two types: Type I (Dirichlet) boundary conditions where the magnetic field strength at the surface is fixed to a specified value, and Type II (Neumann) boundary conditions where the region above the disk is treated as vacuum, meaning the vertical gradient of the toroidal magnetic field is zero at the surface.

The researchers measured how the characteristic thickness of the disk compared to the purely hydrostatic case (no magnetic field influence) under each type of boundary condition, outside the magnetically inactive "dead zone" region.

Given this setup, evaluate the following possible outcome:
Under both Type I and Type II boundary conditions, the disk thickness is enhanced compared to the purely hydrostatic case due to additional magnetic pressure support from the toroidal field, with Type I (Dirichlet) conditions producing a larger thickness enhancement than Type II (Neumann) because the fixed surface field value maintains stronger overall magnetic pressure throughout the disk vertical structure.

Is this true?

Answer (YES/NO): NO